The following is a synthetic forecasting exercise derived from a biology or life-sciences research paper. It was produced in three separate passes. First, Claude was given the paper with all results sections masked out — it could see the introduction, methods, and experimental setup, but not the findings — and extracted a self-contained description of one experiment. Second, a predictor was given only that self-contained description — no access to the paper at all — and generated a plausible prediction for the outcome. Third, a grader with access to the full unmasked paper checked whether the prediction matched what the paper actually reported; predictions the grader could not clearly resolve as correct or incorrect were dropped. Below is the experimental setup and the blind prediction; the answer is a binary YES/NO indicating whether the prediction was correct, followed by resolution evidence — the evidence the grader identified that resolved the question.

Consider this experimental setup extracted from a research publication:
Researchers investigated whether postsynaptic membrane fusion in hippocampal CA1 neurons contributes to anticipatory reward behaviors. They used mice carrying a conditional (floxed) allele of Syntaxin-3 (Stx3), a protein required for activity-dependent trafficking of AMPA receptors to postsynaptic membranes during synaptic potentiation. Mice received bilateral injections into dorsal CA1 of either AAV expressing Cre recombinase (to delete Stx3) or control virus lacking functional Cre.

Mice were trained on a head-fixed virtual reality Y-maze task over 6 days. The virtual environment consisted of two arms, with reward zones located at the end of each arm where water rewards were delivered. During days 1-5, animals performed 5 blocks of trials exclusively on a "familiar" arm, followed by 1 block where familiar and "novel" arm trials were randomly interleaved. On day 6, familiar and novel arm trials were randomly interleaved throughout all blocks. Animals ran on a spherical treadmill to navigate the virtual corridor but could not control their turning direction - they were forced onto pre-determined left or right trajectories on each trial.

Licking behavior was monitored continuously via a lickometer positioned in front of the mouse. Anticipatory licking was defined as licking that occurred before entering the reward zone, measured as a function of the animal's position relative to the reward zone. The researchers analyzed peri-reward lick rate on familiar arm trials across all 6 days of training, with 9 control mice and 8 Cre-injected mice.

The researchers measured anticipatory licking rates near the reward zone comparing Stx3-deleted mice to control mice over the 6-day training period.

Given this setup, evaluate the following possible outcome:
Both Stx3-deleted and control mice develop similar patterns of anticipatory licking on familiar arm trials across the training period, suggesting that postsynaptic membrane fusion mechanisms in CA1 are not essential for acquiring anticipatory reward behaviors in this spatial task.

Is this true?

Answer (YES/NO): NO